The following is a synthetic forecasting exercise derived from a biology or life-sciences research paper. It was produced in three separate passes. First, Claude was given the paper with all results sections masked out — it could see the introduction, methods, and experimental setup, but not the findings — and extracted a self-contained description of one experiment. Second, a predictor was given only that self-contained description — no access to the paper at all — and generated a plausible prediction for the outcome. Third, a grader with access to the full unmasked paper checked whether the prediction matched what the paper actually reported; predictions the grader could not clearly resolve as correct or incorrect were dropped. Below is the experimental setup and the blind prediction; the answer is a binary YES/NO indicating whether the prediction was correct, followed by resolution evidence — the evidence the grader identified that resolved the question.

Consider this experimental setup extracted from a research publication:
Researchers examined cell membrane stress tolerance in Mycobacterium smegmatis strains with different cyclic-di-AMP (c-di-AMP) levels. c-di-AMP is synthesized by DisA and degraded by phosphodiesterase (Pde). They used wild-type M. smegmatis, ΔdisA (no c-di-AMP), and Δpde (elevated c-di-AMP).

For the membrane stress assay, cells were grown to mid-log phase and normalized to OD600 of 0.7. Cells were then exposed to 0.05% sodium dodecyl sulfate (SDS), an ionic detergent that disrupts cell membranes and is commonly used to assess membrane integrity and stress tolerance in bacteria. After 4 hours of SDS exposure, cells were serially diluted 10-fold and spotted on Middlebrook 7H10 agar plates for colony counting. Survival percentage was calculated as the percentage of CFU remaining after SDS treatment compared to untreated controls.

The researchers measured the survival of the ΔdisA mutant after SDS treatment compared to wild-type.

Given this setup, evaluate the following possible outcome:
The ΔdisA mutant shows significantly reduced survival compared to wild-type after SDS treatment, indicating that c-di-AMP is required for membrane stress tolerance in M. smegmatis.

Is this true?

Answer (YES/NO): YES